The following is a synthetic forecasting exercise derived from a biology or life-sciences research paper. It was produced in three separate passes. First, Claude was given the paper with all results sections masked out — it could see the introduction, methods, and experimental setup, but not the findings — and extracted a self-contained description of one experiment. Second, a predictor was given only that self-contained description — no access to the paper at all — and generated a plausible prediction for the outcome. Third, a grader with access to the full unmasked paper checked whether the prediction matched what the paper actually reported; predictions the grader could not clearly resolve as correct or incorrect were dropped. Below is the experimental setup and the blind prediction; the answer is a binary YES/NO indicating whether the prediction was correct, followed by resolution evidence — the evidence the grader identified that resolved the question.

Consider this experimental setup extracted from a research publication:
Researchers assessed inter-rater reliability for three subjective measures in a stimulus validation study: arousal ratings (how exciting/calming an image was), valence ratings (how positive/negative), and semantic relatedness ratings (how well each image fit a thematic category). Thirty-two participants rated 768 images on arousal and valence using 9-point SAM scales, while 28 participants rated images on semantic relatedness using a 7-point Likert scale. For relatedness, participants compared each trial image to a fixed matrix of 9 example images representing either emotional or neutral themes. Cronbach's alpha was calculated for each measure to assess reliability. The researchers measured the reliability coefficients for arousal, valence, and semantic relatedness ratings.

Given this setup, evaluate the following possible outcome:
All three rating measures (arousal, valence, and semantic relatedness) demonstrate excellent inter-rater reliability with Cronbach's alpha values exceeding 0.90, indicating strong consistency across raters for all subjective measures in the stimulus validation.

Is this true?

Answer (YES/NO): YES